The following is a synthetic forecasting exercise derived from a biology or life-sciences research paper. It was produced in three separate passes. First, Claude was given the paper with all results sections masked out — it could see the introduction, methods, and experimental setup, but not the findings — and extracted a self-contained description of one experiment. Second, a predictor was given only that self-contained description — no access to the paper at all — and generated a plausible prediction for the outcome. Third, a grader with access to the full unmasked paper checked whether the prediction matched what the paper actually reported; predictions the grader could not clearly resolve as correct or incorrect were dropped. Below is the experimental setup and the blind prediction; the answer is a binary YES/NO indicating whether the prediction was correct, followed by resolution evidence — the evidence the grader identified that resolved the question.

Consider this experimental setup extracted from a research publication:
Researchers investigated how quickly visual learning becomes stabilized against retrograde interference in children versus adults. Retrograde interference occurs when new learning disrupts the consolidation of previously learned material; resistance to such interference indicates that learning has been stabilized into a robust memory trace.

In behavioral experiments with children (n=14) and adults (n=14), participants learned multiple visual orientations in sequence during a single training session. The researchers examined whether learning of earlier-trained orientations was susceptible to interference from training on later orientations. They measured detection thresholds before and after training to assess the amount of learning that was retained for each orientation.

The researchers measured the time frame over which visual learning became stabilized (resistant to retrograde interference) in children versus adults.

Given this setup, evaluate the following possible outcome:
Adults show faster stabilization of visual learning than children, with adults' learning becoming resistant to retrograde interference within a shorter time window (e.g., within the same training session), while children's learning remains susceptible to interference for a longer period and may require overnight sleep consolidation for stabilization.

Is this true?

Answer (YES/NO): NO